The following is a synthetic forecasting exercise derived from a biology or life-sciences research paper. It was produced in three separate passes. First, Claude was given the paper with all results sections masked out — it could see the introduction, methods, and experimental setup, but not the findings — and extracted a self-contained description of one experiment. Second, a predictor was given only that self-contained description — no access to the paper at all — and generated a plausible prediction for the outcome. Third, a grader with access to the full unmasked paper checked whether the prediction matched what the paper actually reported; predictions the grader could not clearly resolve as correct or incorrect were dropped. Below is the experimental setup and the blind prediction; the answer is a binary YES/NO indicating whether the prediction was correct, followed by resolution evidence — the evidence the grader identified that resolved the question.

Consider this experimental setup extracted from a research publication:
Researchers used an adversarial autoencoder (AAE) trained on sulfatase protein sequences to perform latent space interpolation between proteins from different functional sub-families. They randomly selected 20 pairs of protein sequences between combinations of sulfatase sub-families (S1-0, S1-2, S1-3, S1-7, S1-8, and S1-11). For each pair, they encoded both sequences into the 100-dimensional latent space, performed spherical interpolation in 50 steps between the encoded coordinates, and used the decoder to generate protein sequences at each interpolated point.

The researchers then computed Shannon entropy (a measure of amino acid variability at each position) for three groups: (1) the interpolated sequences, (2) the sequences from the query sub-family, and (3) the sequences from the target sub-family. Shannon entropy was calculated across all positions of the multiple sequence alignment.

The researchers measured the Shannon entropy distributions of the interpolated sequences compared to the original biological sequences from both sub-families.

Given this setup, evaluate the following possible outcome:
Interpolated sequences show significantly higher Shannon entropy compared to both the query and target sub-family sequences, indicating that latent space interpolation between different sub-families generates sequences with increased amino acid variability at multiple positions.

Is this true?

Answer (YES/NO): NO